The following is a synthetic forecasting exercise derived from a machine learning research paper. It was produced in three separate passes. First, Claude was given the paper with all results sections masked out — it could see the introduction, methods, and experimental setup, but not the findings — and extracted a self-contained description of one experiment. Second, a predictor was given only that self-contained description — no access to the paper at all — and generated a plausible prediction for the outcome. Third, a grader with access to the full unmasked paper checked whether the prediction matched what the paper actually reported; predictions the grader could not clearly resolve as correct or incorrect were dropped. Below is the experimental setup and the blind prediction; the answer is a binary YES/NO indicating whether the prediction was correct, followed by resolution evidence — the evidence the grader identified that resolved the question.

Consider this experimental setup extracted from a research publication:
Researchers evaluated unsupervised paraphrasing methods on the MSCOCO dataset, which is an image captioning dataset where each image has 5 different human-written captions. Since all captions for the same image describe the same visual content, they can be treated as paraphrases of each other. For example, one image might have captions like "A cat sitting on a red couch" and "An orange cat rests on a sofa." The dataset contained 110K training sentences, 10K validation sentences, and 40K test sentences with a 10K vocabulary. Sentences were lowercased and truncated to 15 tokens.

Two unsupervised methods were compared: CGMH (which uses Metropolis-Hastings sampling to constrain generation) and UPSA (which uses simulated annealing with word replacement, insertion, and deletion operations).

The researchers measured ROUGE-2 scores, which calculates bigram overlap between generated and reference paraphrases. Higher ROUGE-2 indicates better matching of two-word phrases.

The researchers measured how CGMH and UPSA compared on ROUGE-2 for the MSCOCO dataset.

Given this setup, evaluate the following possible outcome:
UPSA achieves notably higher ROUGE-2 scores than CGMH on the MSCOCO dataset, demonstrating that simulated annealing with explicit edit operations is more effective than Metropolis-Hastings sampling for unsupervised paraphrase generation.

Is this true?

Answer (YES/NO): YES